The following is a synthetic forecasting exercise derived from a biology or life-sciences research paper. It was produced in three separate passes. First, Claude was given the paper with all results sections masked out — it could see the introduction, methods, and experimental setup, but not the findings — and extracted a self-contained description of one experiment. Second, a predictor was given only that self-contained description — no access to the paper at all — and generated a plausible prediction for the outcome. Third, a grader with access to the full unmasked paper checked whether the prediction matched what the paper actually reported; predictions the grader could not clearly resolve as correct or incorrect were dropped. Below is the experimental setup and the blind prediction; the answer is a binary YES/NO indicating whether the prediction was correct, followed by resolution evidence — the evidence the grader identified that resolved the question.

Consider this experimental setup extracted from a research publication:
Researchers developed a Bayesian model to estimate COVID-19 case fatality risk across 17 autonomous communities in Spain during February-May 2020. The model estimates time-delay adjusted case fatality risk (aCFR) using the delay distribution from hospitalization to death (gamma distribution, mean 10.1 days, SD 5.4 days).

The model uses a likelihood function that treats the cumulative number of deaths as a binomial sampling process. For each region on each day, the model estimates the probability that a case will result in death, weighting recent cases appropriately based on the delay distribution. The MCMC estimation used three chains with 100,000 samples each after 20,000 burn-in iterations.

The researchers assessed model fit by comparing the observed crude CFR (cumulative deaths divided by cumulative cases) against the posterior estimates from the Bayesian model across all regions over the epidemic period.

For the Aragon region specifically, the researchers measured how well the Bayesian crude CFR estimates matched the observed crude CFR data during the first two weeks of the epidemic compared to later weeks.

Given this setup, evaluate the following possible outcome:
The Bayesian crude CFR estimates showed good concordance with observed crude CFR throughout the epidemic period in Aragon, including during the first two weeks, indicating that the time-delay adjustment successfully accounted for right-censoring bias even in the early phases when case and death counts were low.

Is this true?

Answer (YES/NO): NO